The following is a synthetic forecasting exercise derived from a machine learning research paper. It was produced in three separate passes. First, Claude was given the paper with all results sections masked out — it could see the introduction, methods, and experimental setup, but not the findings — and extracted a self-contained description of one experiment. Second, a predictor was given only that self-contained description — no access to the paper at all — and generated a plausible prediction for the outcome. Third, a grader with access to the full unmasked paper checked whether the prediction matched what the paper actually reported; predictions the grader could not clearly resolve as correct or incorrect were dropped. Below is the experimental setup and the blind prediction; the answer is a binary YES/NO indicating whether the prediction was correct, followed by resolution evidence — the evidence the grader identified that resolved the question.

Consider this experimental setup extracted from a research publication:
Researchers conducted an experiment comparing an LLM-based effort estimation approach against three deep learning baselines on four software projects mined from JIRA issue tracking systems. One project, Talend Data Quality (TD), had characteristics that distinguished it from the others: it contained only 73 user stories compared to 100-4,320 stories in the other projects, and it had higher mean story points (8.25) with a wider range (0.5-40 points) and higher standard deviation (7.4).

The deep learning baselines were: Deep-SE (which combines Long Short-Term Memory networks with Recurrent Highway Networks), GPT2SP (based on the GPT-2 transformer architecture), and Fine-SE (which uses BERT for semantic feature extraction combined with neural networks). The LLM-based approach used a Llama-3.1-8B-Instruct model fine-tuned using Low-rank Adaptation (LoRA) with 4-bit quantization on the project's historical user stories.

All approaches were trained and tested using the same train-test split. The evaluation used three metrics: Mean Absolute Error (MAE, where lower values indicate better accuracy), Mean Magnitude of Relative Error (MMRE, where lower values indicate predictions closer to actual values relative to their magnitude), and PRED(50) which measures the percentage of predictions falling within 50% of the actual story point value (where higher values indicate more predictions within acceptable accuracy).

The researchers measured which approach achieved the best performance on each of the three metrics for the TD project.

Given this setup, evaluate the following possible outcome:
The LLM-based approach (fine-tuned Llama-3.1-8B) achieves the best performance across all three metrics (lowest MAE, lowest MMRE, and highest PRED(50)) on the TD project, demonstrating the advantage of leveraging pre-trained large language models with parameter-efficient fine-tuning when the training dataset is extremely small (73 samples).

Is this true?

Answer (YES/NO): NO